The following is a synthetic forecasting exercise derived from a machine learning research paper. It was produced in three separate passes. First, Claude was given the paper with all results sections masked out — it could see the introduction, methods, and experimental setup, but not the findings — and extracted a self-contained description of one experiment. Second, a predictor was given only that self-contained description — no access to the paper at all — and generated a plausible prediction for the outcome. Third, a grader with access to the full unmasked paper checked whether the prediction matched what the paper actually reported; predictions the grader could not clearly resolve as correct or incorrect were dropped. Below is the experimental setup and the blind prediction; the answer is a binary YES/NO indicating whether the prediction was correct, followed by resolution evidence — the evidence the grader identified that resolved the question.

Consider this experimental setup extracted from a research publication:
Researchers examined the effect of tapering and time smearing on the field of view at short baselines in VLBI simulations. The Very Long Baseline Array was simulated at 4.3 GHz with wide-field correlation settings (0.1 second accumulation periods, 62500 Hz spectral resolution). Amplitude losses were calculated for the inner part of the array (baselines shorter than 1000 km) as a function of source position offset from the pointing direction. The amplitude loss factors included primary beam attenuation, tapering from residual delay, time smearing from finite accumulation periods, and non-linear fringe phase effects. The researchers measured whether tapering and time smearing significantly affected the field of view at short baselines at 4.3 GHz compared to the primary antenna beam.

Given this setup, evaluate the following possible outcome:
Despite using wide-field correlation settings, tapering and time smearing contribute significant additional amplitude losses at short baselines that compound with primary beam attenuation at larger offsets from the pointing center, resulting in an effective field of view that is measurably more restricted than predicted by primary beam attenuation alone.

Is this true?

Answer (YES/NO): NO